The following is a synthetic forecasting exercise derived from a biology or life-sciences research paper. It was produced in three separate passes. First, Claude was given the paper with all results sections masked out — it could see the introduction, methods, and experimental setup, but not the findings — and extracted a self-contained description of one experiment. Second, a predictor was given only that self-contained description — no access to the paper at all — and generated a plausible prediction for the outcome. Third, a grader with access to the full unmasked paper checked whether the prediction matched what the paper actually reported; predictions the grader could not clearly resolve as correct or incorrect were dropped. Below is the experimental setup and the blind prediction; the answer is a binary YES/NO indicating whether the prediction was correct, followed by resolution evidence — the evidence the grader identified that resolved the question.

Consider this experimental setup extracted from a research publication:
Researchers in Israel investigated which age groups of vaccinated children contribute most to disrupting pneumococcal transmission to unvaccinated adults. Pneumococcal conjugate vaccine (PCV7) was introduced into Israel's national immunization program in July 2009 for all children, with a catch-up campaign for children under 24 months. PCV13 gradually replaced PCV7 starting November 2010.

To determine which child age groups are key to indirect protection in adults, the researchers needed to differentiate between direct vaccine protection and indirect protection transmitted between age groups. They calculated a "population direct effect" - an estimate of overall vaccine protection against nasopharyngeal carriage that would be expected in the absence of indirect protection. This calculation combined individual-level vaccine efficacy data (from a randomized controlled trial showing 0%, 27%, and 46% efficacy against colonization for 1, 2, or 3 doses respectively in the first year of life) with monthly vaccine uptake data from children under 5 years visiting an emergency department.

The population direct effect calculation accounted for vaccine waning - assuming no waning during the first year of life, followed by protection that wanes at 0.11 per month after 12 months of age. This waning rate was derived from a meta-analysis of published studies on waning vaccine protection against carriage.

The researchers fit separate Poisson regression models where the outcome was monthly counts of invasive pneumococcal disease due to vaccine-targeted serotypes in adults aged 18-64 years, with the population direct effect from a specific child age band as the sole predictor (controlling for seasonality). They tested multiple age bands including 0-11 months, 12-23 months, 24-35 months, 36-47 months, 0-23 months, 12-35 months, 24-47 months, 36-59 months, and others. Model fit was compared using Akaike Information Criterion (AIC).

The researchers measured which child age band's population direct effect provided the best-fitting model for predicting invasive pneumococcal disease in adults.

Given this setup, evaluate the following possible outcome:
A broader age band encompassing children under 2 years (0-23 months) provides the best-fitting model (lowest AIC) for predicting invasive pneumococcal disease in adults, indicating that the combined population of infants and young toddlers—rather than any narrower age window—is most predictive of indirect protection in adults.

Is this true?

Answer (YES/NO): NO